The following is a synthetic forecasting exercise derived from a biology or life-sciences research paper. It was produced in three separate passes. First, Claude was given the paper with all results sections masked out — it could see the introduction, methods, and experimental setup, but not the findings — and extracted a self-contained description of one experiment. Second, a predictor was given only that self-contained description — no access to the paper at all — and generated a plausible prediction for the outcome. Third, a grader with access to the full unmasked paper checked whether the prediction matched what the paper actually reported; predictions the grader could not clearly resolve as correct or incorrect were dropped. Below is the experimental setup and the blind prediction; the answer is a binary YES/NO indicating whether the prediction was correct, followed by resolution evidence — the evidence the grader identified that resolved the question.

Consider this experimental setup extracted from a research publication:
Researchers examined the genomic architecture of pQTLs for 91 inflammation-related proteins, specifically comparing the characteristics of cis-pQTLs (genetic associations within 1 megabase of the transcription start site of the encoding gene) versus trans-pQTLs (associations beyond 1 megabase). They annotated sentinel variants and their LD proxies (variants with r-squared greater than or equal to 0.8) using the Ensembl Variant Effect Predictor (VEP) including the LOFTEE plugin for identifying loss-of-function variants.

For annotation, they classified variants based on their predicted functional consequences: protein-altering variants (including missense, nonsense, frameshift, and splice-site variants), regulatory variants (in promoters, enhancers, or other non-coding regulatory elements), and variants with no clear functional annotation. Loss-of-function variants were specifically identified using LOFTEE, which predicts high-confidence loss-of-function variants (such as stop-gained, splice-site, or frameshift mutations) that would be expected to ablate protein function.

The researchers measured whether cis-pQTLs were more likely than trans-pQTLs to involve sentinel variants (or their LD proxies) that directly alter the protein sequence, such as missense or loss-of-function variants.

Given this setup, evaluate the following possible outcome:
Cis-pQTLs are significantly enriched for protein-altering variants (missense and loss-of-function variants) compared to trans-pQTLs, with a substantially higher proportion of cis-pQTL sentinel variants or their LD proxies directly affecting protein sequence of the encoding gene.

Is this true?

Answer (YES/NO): YES